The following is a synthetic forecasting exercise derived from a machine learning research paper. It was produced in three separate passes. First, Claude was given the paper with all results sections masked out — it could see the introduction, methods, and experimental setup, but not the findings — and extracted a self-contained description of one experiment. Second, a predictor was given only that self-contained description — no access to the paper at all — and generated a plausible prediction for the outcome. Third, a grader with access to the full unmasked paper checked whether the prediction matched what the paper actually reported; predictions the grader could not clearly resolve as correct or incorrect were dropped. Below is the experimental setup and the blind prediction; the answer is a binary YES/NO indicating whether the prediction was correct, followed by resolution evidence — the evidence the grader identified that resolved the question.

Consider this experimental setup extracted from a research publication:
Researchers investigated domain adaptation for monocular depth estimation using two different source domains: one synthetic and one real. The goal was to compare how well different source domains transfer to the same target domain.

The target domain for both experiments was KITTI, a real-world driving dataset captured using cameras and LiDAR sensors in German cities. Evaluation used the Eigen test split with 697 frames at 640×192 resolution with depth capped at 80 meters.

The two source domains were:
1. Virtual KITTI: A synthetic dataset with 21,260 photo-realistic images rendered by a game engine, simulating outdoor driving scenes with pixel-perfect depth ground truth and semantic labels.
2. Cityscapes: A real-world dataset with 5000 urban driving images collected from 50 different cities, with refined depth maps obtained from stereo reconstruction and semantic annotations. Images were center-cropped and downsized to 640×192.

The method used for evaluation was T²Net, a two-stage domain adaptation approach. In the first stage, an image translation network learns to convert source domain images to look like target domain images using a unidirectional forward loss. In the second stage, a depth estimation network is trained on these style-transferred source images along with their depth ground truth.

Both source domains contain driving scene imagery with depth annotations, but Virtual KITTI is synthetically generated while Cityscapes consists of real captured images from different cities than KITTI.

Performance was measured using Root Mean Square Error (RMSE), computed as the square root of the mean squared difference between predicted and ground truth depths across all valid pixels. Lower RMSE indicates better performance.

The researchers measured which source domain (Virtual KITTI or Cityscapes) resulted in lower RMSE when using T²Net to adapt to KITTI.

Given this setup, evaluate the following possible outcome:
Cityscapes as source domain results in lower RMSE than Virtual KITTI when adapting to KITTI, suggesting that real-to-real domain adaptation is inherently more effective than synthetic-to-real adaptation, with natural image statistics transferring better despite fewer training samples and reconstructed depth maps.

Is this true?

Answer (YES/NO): YES